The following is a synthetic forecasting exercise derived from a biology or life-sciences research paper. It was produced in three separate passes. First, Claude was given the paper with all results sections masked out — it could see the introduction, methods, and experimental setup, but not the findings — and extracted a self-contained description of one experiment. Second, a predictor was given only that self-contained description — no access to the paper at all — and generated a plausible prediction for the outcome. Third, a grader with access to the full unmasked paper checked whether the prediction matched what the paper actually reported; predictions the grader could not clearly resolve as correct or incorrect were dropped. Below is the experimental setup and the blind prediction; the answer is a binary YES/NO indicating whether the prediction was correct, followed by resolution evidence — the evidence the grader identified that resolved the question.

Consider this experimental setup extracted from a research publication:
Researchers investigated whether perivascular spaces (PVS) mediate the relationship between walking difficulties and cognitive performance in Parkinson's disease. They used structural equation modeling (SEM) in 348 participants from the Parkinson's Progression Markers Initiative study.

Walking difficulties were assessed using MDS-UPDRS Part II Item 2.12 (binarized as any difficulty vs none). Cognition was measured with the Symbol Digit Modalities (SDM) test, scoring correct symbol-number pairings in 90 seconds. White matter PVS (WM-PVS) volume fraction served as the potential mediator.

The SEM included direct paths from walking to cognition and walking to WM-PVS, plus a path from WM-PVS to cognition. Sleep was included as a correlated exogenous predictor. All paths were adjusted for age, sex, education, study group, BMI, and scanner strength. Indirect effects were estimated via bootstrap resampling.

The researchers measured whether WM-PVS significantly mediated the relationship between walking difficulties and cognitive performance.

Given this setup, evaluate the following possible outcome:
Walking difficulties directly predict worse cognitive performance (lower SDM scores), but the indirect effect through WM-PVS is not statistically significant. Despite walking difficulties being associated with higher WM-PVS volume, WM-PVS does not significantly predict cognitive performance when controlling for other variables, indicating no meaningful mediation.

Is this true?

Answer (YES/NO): NO